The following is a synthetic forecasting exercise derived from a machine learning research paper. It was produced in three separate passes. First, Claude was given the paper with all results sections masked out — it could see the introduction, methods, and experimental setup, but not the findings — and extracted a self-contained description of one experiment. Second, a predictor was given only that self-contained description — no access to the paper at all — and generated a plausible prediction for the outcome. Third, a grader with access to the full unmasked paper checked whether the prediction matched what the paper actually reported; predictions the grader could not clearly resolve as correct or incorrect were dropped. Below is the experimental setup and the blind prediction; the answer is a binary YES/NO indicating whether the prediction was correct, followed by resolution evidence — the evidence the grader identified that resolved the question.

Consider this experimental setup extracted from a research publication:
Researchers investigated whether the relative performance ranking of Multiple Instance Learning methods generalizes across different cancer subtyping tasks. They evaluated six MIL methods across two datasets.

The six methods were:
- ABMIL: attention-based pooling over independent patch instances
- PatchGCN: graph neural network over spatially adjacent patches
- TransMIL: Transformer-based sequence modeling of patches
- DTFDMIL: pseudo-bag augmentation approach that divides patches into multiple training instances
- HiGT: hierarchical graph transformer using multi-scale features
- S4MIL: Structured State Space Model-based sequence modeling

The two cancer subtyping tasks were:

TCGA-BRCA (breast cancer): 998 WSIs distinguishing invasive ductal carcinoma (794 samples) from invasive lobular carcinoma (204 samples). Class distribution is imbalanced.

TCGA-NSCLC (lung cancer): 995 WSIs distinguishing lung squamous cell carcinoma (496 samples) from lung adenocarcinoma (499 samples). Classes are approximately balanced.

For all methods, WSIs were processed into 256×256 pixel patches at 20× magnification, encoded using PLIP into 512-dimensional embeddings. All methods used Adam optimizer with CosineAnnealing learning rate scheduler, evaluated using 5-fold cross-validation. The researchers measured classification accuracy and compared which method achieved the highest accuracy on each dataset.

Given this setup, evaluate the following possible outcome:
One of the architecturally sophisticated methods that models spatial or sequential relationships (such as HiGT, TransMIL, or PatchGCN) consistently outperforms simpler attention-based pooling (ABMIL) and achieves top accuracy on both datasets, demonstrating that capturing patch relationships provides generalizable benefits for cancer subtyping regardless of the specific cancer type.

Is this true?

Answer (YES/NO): NO